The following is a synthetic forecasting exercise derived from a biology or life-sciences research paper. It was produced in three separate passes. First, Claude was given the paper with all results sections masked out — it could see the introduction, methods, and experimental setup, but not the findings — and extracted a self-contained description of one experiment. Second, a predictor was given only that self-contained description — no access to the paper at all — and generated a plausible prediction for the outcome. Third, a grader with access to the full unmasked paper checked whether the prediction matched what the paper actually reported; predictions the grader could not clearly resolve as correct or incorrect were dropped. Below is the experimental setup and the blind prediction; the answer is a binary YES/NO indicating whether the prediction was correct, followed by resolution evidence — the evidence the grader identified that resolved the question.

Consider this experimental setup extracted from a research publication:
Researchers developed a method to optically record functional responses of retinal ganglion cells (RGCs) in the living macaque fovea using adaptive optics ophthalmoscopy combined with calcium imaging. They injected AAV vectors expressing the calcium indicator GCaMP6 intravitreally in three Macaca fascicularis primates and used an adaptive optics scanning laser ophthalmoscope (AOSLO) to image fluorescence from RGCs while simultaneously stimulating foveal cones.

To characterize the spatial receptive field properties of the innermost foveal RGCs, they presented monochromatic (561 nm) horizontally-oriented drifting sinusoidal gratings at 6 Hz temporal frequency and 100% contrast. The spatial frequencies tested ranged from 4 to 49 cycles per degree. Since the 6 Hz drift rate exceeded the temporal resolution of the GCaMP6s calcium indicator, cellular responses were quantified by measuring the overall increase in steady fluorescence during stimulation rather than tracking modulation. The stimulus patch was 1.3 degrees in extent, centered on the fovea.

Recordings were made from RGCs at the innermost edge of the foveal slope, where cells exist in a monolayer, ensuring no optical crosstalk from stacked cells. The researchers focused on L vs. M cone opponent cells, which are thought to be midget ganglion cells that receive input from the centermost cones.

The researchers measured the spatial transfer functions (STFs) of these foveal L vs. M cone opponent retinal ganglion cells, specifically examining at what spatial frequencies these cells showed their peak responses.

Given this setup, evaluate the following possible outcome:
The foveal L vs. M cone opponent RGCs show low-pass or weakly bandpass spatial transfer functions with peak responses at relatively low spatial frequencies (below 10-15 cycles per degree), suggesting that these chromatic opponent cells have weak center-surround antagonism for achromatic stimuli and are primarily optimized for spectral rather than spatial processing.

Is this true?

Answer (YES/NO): NO